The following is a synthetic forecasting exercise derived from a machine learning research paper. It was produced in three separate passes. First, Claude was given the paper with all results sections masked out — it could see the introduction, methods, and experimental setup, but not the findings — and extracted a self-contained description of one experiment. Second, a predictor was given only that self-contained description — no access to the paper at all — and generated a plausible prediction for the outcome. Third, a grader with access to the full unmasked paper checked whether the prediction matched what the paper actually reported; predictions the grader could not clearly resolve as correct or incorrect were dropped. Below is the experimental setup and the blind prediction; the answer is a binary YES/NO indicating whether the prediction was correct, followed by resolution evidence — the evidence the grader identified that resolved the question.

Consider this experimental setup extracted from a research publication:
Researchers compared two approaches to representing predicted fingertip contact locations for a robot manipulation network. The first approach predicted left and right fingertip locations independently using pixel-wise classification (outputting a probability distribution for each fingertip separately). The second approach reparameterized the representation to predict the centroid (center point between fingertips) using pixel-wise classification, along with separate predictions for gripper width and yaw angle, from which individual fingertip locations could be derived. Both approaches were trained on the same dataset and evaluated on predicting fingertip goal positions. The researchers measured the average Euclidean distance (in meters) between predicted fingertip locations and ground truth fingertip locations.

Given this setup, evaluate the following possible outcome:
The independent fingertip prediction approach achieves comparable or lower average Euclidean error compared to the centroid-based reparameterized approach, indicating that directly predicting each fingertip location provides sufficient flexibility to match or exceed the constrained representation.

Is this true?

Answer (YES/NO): NO